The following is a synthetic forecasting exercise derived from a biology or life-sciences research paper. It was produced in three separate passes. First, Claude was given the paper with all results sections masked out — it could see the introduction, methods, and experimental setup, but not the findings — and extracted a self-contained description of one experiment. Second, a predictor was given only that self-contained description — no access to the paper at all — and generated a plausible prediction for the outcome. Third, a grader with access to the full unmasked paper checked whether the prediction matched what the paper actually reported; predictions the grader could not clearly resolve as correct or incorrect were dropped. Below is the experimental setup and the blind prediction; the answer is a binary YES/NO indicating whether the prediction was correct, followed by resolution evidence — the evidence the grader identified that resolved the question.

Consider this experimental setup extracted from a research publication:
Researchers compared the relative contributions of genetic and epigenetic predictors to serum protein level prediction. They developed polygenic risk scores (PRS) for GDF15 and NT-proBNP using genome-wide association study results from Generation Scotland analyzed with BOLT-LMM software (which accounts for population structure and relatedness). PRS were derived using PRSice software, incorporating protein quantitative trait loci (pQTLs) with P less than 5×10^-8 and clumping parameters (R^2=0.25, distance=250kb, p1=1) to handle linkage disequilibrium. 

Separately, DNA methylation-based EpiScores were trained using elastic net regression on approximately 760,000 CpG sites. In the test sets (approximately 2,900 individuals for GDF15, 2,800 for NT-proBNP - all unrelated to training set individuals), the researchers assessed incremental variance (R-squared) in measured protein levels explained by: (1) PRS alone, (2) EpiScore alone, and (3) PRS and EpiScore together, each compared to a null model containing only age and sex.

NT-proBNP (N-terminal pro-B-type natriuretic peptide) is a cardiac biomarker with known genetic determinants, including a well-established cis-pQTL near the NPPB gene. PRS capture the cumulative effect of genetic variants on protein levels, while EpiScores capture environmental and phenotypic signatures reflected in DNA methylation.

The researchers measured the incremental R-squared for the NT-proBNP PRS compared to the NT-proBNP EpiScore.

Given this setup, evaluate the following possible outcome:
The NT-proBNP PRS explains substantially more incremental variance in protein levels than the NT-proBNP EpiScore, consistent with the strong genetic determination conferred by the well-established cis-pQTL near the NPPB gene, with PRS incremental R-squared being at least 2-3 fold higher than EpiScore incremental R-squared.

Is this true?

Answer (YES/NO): NO